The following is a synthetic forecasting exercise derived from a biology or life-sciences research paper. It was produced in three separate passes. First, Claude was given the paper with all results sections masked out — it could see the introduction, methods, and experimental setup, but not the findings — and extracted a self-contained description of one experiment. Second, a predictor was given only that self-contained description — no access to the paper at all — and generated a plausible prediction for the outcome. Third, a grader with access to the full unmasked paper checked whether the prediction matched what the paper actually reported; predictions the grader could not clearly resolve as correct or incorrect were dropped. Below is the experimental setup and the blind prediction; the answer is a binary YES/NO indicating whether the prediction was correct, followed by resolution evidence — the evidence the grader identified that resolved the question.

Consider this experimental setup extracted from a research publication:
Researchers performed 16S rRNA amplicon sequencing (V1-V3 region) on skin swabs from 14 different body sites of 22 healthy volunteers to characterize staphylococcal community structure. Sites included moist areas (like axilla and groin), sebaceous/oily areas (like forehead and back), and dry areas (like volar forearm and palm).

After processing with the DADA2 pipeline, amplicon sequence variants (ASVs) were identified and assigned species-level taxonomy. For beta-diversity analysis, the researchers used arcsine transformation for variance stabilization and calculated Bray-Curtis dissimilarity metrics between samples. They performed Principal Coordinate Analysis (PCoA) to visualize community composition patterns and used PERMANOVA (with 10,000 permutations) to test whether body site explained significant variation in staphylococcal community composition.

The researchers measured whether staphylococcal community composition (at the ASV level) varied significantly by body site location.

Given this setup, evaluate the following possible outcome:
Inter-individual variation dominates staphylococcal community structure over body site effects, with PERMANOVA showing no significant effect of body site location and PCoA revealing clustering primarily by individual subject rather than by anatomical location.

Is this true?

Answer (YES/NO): NO